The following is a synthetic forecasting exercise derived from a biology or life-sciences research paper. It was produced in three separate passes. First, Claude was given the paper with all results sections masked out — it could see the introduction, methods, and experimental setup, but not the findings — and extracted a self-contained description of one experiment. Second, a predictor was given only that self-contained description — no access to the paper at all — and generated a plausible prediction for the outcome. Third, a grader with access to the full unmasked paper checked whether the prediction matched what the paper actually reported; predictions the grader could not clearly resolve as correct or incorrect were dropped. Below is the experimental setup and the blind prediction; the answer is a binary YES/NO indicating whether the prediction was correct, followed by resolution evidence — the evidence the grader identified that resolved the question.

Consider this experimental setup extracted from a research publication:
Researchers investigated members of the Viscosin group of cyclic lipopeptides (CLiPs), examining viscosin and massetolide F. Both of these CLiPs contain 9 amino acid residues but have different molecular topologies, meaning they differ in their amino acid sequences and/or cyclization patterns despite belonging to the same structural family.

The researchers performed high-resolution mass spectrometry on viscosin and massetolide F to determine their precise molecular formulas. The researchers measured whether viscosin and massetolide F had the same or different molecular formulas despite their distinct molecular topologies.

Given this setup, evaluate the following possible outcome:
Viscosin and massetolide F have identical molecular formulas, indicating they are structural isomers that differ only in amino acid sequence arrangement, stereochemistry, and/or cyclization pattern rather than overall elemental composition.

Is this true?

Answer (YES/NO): YES